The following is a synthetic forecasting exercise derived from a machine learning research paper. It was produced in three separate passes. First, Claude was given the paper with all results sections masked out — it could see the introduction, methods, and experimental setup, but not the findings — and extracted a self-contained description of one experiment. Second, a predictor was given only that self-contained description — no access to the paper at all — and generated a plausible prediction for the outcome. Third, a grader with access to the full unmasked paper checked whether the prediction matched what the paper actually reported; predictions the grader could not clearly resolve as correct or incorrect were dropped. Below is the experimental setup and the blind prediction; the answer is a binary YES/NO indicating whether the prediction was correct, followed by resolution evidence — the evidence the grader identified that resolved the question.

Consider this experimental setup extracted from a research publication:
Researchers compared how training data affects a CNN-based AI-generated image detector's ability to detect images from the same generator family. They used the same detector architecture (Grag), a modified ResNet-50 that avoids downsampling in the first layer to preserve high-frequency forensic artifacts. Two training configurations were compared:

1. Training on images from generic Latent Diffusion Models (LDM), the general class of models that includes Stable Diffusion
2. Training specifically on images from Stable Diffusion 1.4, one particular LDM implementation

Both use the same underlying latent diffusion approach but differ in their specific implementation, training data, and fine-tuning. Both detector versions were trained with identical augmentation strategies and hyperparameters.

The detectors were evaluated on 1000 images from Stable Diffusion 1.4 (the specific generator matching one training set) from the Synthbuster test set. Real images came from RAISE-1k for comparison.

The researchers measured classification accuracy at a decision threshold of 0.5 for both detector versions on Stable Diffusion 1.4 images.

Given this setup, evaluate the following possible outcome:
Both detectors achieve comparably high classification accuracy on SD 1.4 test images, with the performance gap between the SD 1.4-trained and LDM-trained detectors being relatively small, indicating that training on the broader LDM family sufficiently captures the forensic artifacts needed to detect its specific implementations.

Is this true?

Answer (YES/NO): NO